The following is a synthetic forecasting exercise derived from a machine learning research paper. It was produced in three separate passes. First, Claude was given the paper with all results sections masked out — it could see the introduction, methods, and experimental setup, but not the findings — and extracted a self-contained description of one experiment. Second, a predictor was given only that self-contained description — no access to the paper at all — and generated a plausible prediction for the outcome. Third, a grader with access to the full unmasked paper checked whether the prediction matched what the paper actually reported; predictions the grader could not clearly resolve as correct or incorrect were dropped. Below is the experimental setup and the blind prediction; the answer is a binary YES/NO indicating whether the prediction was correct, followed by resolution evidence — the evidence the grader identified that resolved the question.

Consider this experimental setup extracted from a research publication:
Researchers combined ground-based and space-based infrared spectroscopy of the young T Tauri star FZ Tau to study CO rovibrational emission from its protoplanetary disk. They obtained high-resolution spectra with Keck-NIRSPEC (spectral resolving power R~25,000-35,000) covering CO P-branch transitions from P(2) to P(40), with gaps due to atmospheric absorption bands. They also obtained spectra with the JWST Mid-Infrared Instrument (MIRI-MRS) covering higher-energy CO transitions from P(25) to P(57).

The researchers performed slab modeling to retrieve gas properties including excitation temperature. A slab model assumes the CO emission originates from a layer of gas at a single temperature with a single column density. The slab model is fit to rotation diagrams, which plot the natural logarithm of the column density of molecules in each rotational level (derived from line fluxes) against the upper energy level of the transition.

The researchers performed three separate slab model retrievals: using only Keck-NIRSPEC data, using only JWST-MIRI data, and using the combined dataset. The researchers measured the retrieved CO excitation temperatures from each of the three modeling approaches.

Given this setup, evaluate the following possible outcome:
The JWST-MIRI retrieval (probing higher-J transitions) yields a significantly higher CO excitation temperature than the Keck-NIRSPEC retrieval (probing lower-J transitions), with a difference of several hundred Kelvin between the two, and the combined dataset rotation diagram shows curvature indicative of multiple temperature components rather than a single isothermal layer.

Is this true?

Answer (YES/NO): NO